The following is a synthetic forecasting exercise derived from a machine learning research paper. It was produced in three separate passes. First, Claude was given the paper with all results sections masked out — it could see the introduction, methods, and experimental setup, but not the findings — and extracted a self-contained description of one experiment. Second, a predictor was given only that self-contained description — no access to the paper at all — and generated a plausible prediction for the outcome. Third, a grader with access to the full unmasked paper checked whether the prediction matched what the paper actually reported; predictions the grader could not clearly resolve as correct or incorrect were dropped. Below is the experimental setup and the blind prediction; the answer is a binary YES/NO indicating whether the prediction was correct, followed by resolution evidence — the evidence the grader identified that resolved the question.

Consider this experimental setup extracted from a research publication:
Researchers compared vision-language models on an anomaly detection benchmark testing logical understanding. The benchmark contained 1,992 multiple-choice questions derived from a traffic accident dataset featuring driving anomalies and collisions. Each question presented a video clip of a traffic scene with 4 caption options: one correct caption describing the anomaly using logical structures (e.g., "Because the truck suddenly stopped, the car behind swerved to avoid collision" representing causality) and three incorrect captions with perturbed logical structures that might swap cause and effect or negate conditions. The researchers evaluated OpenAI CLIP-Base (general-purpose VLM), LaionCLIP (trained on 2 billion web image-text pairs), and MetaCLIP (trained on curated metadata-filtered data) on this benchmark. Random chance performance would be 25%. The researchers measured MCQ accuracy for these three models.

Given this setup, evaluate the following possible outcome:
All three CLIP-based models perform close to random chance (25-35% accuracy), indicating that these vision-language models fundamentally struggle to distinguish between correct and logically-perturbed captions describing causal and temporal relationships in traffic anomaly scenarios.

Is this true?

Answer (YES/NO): YES